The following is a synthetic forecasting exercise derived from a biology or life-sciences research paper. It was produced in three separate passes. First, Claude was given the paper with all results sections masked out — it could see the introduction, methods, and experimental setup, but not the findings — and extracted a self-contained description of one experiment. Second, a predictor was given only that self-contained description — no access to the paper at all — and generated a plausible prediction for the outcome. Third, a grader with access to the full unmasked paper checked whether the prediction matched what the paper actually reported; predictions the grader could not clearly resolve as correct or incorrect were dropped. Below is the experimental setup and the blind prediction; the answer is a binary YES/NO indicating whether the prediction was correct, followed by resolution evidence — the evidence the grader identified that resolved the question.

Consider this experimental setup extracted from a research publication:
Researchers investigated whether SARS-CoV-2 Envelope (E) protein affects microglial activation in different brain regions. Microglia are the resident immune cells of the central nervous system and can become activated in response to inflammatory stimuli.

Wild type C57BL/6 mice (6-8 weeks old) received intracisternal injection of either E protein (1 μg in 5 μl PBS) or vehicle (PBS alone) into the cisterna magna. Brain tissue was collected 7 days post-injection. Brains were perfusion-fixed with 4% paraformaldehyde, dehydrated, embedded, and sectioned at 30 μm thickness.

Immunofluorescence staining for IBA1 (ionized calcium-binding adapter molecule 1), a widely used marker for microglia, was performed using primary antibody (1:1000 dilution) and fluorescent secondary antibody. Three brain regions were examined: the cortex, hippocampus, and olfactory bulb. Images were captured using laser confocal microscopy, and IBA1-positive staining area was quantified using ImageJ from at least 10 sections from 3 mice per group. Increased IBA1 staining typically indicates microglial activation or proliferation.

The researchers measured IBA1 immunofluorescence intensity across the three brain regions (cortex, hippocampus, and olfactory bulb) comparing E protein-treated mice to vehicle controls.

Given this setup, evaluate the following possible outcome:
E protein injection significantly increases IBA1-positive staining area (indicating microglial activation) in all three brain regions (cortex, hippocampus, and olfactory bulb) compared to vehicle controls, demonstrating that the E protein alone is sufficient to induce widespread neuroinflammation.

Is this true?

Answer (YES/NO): YES